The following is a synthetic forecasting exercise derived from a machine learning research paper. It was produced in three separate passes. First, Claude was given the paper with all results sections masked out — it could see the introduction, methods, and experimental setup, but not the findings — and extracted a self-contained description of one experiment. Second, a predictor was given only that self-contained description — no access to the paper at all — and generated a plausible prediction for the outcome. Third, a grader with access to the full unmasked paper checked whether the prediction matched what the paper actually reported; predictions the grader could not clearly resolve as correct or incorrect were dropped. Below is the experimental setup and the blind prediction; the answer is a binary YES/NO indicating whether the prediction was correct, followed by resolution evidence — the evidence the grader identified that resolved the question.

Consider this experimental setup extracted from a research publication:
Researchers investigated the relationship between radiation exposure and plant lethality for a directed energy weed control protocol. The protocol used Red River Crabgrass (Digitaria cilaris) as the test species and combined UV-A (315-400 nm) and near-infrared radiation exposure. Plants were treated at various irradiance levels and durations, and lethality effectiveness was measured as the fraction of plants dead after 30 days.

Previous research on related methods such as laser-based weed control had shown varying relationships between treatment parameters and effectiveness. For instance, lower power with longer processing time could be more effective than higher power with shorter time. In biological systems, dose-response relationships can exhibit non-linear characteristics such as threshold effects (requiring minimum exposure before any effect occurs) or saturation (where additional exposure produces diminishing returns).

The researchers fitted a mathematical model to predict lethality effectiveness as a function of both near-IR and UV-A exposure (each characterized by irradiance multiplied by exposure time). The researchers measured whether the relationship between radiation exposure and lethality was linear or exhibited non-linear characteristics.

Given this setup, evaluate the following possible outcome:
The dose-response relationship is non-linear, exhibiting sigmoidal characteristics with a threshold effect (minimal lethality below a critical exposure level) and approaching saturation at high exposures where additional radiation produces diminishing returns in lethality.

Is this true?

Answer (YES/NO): NO